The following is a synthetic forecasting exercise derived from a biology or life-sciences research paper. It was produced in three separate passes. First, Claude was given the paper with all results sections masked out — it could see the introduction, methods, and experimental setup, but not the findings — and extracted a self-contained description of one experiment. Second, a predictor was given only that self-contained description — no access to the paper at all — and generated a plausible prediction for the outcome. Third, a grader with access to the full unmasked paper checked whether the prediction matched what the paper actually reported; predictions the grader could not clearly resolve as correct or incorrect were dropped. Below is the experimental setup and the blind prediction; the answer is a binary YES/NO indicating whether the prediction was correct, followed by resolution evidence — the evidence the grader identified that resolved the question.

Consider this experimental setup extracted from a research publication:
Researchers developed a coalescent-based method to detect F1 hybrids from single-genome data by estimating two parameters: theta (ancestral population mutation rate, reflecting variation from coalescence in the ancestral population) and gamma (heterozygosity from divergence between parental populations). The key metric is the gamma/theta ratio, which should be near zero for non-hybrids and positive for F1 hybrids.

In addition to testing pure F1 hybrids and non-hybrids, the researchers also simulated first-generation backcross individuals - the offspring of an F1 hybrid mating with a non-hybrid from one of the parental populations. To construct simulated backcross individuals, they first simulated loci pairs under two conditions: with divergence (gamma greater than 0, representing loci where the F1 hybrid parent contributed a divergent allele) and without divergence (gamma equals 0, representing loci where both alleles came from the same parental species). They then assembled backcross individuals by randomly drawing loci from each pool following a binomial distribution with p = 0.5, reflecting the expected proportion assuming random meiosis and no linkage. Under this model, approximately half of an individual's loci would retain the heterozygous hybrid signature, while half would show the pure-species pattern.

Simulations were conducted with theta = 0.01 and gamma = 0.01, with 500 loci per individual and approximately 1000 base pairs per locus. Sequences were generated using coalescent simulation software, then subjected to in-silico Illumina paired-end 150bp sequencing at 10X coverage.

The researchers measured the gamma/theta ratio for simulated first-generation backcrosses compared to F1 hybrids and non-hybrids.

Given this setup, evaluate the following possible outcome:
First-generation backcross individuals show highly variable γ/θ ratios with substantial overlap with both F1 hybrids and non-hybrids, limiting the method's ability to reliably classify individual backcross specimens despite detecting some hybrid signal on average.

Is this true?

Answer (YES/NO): NO